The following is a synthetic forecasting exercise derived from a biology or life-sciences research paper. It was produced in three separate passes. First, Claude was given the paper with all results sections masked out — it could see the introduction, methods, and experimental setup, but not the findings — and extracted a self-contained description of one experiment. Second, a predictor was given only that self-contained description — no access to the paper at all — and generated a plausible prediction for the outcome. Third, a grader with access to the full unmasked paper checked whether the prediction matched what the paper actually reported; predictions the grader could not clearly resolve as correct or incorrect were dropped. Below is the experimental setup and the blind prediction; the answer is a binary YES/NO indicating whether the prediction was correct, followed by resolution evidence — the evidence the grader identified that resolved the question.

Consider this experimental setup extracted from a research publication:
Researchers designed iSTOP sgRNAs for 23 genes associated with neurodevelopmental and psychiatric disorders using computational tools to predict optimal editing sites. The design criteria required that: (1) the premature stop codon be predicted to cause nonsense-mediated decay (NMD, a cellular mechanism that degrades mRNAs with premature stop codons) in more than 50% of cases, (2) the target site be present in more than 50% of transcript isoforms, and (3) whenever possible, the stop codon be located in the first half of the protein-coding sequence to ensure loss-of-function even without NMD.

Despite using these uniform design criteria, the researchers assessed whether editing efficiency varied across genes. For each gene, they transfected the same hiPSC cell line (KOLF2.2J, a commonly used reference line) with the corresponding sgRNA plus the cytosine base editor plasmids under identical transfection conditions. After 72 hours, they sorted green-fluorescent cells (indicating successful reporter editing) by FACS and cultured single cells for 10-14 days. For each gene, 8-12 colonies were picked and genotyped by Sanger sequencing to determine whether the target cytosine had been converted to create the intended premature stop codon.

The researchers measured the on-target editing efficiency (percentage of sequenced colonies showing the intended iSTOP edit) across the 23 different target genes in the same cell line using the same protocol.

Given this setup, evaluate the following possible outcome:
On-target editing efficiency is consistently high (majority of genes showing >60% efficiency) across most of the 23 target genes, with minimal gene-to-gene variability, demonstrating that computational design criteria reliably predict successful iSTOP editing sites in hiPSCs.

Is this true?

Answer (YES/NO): NO